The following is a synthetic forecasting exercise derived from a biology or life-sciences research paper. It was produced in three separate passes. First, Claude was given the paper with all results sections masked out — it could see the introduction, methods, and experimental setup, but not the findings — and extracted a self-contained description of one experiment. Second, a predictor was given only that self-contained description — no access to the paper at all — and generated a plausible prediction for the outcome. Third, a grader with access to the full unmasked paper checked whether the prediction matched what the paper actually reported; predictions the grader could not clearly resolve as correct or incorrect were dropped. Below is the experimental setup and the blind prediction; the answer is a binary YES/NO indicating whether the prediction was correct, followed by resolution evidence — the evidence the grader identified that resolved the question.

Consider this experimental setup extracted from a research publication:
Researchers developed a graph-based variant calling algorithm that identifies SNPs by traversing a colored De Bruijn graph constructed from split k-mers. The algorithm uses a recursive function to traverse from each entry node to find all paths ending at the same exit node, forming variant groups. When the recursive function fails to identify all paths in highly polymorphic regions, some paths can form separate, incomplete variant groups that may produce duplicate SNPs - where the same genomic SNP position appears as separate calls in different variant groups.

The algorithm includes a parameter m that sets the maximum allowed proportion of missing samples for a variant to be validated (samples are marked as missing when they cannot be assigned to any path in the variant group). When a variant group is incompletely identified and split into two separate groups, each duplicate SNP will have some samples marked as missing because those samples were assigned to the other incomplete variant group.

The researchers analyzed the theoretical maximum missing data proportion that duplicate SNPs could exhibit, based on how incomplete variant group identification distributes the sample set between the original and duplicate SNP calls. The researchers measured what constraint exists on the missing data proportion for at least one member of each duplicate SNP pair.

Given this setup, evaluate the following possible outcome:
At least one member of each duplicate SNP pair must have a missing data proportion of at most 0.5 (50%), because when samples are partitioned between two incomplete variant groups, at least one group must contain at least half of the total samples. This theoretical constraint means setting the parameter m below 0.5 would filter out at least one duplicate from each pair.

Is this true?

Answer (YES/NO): YES